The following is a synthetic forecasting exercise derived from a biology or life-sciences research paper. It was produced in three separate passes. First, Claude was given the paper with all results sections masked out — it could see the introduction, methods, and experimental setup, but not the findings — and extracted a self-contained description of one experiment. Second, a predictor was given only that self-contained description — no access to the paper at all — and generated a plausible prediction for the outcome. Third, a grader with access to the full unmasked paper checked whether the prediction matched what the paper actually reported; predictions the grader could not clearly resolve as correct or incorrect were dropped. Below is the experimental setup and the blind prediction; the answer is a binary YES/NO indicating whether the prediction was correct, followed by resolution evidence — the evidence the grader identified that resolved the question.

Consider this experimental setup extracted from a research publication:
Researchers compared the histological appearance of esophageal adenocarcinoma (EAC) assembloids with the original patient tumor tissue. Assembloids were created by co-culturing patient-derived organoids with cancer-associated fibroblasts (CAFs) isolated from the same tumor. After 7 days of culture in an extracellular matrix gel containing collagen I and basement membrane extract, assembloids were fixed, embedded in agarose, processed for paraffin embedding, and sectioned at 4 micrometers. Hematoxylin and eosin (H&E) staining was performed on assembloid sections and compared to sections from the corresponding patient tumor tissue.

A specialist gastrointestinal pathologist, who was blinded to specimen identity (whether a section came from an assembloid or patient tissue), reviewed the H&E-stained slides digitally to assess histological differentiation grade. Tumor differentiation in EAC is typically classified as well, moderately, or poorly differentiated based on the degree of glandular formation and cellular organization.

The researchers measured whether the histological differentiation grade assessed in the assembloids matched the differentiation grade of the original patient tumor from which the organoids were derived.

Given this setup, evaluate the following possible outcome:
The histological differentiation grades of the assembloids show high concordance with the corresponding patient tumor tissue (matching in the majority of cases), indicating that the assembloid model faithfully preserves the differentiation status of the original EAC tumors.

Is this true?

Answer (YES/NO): YES